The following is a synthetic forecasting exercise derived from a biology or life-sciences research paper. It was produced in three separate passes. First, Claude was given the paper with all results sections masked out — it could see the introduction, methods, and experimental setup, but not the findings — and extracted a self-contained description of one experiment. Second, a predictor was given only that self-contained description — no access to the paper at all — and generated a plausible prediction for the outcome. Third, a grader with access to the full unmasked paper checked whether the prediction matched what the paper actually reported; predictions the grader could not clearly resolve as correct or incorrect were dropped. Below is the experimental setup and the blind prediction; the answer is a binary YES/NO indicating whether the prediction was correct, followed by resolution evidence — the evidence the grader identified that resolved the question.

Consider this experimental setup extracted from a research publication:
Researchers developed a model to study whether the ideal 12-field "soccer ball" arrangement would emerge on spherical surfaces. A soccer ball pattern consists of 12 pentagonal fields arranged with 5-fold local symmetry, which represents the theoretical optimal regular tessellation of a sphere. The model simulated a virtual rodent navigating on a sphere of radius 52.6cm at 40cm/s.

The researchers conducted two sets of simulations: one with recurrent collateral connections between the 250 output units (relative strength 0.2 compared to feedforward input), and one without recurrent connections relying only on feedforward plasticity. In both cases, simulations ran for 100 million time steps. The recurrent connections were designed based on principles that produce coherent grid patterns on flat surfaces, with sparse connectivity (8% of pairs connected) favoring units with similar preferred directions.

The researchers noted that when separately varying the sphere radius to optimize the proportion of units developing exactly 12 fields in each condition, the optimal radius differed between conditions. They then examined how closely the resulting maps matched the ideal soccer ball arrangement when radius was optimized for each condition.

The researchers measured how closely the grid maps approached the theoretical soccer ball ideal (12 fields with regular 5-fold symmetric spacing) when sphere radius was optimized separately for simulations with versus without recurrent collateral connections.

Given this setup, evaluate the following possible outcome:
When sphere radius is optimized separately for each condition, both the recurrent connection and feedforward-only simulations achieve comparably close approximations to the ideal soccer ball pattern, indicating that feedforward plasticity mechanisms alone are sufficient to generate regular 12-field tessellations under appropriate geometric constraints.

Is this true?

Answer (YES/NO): NO